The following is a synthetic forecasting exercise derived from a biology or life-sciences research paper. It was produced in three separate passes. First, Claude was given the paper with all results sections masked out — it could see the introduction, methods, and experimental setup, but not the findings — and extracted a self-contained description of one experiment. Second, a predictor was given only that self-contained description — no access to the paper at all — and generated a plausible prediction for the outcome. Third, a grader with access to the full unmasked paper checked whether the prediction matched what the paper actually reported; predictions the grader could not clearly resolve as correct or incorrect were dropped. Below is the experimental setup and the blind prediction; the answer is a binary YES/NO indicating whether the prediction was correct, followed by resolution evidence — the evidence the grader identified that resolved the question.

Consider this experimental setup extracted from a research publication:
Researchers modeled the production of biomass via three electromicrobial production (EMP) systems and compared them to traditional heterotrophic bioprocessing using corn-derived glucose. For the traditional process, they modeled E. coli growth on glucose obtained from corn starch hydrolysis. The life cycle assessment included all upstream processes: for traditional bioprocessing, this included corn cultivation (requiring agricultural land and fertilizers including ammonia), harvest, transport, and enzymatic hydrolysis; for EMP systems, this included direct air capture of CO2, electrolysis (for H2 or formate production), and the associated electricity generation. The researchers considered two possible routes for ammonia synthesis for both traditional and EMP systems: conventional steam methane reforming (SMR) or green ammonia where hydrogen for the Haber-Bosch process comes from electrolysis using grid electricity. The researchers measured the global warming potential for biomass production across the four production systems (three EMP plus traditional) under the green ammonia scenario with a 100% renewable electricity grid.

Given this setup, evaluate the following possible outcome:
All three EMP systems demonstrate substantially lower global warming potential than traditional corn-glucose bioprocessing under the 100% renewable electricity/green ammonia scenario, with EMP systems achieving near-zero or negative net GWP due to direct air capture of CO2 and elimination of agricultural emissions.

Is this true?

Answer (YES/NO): NO